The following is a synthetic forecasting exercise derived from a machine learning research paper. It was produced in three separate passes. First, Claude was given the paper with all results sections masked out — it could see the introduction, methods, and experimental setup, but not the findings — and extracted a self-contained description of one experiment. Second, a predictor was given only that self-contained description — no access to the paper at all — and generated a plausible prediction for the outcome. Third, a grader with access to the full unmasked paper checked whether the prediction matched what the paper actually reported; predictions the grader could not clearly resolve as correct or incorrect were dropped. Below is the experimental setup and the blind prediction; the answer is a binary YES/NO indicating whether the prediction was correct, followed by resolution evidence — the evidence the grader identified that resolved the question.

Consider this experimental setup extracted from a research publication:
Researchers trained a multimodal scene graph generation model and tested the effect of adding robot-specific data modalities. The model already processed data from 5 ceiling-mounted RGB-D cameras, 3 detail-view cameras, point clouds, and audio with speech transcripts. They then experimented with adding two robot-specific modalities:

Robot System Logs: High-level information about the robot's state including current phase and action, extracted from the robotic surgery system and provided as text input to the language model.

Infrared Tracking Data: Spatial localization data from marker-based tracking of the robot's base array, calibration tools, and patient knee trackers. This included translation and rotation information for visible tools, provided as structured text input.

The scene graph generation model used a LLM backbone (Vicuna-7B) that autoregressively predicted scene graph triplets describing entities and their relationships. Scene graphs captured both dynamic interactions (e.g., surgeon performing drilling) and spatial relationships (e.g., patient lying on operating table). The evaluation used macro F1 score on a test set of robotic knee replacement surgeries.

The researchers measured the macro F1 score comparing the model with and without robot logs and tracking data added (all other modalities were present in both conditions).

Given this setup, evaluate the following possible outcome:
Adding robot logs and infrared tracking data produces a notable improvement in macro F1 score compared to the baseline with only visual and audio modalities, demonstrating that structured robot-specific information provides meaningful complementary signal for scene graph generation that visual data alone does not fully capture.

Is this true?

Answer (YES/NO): YES